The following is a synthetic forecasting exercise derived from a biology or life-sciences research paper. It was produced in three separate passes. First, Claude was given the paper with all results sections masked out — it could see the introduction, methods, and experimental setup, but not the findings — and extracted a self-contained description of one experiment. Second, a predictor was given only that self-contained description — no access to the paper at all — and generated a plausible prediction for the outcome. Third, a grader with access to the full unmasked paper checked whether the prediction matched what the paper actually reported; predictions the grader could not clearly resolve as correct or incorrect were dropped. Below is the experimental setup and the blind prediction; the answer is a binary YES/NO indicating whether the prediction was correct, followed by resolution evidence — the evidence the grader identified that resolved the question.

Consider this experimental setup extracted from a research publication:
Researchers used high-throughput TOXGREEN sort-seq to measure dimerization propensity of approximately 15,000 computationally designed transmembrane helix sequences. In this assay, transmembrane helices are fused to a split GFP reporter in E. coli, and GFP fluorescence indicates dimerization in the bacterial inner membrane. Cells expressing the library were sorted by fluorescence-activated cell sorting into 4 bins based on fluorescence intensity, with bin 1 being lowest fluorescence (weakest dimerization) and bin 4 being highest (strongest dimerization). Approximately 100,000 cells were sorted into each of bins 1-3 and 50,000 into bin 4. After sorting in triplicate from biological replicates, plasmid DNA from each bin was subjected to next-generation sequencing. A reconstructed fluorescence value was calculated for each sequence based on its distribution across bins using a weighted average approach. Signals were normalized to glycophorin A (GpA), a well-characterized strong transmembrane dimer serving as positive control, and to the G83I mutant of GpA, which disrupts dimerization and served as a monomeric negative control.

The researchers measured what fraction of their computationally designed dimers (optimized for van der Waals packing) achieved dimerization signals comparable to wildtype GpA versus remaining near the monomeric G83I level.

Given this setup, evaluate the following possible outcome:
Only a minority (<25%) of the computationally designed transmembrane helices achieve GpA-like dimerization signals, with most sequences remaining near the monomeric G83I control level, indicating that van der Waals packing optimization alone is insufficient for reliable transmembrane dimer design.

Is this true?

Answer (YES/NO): YES